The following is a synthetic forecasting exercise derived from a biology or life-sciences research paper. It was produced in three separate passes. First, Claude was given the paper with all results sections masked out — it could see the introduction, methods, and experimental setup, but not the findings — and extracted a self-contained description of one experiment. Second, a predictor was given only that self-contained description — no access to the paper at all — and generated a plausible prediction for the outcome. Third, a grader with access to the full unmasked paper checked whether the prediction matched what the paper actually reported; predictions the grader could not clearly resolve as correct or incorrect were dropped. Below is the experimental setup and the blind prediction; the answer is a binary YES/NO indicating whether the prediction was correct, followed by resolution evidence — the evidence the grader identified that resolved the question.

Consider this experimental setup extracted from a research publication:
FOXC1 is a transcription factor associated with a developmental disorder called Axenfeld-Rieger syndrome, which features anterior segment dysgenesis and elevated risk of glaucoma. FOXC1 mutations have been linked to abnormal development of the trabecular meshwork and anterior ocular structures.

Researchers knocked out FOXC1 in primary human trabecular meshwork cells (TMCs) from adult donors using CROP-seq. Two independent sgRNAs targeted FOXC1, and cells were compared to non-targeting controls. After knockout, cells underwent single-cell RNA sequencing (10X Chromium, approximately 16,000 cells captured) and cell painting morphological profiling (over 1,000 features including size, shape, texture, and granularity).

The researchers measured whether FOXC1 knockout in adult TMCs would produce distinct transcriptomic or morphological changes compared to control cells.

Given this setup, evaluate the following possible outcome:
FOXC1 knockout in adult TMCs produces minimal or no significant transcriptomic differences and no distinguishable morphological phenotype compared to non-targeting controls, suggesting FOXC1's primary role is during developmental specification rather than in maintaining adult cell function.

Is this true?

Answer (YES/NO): YES